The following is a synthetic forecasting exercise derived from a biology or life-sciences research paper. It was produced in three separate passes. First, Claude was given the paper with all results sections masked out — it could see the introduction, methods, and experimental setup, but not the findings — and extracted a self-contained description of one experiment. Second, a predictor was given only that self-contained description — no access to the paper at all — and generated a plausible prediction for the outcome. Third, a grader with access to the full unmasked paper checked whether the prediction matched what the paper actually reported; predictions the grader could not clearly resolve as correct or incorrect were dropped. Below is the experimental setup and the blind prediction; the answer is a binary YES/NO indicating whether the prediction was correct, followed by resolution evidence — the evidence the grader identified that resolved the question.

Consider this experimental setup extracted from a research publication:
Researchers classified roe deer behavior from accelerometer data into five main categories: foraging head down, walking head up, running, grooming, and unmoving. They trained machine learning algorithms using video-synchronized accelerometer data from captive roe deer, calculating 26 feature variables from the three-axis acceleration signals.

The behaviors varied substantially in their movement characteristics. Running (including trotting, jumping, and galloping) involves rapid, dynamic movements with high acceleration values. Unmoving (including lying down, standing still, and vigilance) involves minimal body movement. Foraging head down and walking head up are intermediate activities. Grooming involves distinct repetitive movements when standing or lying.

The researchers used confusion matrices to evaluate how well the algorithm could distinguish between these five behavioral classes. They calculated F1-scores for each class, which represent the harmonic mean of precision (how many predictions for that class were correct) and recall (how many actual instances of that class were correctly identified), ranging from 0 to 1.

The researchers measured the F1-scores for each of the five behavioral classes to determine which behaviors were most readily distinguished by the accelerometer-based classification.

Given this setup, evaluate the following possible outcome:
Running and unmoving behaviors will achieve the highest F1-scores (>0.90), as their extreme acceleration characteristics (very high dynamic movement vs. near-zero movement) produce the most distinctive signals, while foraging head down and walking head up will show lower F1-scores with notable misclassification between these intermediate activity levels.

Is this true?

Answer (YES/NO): NO